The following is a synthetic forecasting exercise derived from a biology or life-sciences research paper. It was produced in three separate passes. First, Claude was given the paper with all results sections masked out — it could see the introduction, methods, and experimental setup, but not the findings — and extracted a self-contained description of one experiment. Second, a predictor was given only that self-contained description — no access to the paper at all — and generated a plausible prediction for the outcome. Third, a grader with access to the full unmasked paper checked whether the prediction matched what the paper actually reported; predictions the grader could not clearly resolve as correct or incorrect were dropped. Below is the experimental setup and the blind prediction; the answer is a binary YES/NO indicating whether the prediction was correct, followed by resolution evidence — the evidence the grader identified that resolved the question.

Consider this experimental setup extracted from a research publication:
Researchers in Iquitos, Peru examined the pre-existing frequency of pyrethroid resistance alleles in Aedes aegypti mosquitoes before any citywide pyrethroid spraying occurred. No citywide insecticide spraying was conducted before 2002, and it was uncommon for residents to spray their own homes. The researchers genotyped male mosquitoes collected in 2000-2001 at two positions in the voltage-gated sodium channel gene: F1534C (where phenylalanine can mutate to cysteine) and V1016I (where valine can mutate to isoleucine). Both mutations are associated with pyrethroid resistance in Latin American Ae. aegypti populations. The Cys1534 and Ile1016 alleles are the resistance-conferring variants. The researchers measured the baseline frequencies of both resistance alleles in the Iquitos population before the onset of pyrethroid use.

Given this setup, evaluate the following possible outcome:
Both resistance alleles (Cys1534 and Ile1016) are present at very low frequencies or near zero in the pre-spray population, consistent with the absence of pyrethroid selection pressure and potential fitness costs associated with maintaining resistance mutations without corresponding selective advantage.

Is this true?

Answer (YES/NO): NO